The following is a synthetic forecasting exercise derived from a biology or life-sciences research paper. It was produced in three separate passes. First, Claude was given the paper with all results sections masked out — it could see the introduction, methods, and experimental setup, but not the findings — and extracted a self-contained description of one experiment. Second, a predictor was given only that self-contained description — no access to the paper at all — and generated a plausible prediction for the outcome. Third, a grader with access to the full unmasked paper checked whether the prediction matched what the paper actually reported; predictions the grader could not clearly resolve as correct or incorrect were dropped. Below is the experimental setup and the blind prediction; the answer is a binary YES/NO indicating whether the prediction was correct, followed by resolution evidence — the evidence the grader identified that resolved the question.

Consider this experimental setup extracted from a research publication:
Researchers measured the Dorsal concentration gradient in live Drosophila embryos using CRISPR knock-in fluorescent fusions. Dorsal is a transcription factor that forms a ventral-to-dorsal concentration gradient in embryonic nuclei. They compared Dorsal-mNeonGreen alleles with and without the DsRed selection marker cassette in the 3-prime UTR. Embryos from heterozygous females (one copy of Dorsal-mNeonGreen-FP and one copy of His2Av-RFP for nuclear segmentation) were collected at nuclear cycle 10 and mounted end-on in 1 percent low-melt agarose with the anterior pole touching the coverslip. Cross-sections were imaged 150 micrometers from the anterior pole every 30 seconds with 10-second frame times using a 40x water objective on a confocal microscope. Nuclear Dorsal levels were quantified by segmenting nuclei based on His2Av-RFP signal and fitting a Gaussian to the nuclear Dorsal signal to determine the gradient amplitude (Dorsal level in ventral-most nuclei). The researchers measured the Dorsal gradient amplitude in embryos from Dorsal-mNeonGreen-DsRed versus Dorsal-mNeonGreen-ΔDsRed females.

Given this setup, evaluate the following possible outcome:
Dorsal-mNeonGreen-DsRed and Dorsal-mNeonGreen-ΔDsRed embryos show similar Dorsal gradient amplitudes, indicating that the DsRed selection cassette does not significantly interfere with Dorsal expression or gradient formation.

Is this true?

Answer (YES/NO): NO